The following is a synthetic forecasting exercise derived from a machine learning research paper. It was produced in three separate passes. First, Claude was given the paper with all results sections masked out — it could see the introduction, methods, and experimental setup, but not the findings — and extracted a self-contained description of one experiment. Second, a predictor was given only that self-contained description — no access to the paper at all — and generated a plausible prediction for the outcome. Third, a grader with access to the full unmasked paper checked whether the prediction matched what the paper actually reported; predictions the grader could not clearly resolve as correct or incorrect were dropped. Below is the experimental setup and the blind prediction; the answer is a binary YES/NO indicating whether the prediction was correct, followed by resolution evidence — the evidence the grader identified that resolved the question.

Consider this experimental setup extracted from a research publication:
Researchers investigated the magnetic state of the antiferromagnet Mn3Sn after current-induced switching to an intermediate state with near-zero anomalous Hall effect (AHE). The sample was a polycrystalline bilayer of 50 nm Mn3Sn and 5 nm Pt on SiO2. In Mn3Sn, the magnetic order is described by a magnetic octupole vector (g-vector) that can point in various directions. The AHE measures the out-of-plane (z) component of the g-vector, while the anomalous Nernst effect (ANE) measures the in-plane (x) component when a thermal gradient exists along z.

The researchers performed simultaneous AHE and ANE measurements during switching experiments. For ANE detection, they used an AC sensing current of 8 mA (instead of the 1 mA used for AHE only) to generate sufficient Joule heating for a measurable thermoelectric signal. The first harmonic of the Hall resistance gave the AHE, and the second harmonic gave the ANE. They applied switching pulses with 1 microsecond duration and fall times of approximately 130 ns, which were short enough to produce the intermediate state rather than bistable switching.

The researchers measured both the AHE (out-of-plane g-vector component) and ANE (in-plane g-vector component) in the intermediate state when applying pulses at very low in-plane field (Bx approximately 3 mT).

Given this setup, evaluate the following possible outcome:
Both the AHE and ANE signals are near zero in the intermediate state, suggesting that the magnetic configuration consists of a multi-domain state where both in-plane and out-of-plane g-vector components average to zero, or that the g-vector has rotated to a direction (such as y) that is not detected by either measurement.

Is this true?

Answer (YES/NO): YES